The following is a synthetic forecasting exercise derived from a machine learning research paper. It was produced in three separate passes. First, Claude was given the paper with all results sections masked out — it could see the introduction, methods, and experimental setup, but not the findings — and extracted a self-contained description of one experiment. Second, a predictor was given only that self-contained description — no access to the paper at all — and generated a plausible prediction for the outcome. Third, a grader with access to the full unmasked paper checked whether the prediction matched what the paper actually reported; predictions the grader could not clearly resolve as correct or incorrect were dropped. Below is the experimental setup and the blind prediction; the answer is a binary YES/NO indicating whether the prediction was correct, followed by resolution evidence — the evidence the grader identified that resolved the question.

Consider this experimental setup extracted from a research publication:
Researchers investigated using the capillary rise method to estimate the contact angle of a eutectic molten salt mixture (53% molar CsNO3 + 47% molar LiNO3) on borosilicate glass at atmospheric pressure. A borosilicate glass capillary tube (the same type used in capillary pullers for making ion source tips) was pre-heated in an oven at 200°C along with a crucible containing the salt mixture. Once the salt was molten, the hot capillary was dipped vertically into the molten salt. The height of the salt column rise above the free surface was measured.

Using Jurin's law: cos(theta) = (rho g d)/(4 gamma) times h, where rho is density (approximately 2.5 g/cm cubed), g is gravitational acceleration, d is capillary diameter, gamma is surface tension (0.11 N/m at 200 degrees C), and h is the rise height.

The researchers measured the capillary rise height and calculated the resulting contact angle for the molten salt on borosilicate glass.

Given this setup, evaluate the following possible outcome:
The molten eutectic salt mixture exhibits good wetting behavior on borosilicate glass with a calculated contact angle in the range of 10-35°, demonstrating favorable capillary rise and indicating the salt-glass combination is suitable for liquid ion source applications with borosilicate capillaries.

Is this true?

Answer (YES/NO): NO